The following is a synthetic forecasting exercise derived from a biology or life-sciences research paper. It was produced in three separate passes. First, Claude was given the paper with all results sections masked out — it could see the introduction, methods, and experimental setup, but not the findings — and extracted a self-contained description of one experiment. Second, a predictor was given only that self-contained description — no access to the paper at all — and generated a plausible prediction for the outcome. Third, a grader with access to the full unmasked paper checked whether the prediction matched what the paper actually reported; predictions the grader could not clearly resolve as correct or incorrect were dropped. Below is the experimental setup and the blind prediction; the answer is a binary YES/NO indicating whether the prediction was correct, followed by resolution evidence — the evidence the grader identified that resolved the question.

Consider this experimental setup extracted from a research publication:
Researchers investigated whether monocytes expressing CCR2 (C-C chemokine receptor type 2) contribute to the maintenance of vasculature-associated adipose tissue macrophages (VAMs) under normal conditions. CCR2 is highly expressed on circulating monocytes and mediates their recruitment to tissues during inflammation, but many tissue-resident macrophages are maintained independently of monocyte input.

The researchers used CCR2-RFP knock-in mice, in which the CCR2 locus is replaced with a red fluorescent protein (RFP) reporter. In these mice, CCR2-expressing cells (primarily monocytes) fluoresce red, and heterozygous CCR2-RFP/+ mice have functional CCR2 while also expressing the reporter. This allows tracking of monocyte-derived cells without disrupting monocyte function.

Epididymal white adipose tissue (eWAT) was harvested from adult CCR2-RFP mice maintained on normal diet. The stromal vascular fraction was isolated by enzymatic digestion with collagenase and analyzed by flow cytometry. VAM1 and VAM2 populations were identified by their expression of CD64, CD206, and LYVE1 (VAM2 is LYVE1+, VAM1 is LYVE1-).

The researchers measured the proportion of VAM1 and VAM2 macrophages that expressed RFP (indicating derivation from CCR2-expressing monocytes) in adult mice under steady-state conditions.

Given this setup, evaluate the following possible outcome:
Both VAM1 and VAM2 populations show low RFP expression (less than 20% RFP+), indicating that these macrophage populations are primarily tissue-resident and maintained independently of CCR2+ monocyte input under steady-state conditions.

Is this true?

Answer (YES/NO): NO